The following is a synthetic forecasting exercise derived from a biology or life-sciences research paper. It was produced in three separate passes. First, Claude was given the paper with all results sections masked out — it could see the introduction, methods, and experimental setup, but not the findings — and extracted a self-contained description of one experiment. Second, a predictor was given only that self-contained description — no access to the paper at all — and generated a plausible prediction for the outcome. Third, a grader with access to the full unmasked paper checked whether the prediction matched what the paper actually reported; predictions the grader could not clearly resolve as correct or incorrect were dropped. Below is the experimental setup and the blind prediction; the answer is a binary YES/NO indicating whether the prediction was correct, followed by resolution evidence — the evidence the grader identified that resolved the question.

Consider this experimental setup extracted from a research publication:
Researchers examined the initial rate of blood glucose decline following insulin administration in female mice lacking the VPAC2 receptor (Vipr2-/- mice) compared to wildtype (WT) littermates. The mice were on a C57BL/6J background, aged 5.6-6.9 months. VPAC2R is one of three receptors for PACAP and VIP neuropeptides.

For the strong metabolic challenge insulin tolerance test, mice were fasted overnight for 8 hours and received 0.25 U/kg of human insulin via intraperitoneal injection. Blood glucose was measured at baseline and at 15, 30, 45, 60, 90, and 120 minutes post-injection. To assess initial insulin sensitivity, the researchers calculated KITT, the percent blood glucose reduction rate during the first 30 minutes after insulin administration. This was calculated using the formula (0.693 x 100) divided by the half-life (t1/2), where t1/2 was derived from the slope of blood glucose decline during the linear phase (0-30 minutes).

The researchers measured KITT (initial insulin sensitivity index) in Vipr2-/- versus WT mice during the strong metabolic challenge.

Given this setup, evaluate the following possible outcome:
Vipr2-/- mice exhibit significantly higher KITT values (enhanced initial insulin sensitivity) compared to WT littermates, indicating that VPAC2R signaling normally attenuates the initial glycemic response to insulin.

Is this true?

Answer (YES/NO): NO